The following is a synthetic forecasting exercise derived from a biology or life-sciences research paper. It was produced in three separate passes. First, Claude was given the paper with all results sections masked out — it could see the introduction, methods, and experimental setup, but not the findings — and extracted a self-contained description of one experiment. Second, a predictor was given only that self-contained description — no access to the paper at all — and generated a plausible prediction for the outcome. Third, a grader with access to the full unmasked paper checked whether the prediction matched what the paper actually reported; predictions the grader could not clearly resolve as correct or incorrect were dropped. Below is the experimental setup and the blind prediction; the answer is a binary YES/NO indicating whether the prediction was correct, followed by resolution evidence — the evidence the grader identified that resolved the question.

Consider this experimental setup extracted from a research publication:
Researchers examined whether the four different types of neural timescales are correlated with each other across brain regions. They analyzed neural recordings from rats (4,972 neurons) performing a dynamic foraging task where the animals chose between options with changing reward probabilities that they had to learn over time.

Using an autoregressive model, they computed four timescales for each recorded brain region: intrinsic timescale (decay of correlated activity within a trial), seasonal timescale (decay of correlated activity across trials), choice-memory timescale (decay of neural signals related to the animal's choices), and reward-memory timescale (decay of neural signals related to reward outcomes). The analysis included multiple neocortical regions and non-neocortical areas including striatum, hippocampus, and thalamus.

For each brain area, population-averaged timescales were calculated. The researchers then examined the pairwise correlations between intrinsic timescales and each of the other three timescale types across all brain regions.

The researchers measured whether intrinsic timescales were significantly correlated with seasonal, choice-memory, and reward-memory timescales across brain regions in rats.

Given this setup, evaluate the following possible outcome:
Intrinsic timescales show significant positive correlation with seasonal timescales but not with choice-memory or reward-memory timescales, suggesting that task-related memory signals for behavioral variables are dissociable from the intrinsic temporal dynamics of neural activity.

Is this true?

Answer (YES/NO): NO